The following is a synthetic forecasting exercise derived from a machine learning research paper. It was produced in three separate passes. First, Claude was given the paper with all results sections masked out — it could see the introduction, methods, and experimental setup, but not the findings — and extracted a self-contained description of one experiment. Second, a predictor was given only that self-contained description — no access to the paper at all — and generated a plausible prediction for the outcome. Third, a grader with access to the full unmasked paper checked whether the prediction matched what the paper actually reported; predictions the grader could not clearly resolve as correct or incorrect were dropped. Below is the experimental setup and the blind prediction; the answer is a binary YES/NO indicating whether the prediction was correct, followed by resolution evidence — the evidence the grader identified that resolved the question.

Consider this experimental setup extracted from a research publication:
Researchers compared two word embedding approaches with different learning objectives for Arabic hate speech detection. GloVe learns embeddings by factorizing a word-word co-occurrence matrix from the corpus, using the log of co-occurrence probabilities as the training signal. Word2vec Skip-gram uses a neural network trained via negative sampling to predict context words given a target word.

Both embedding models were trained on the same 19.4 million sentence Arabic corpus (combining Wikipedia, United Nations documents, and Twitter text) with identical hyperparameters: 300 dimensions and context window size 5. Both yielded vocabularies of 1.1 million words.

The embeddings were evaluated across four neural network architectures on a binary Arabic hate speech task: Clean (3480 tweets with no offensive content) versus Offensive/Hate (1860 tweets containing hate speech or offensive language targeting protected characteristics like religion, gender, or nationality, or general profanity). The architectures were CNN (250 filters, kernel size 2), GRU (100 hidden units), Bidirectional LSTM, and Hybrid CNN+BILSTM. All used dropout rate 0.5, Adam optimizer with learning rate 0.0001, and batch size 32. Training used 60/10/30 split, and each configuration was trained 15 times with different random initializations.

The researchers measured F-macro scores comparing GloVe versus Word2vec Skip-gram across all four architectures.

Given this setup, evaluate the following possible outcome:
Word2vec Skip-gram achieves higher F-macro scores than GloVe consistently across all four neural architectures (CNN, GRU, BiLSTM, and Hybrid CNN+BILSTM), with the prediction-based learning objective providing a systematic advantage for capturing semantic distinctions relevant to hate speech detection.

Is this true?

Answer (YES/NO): YES